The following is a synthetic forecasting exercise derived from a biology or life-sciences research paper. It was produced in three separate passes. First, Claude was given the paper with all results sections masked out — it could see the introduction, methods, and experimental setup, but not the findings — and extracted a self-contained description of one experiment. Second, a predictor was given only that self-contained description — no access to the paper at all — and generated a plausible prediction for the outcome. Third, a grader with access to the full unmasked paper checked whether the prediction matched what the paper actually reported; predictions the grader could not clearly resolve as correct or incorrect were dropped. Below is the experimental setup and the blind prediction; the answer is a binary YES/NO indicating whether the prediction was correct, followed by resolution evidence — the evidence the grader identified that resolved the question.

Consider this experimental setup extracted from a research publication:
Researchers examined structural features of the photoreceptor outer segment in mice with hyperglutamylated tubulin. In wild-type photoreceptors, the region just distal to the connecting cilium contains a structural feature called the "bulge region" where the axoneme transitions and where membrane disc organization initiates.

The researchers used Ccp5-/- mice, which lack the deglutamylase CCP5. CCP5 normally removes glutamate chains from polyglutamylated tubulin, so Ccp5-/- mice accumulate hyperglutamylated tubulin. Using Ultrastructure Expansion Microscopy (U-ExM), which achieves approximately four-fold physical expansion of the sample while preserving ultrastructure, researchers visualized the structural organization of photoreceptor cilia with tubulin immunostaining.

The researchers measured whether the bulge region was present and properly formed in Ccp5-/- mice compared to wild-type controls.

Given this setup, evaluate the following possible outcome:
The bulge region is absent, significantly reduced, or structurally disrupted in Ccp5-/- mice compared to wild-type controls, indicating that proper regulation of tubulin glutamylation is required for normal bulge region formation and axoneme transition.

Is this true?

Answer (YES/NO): YES